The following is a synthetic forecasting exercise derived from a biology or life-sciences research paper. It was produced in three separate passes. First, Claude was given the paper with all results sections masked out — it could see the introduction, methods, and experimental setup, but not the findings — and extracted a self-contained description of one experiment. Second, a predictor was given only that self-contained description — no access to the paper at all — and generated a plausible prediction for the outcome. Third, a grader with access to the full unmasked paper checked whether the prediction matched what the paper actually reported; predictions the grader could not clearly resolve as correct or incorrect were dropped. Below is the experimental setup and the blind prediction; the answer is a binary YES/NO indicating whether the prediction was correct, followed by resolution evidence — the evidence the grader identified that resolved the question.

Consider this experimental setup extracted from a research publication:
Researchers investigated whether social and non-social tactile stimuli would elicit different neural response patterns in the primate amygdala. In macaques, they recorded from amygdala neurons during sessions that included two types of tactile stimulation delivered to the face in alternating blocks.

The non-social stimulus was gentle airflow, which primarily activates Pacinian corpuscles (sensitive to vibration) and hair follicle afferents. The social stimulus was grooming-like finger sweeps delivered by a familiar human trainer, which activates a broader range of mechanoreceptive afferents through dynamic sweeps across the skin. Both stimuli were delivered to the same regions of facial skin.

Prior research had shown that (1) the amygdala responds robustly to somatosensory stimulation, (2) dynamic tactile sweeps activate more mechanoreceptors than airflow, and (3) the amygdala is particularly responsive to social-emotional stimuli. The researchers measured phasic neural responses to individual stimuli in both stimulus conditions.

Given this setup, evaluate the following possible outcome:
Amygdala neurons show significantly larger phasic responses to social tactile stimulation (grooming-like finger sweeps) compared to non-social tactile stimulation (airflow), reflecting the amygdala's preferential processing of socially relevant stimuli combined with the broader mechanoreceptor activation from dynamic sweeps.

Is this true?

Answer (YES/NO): NO